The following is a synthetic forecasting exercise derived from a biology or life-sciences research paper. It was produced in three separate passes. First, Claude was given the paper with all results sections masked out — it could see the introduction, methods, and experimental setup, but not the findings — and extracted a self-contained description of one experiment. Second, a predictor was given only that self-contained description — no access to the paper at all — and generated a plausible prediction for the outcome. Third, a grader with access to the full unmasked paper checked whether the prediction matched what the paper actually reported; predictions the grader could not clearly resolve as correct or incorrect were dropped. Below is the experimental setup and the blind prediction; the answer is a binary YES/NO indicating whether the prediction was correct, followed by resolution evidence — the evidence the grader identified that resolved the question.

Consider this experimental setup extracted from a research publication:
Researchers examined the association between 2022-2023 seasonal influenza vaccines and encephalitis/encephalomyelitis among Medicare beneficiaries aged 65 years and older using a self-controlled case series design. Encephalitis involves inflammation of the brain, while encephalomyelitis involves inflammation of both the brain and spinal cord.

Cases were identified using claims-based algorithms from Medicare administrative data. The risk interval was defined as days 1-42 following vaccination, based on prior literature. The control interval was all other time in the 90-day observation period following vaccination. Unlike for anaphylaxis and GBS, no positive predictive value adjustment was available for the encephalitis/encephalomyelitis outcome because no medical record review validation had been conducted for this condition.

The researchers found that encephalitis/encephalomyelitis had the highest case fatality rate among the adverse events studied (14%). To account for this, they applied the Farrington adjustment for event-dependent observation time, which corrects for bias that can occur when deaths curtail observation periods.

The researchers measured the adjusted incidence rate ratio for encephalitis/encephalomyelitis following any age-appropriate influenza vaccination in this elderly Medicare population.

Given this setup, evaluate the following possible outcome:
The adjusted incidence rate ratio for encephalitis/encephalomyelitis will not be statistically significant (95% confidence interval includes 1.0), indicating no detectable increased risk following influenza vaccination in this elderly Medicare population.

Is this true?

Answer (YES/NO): YES